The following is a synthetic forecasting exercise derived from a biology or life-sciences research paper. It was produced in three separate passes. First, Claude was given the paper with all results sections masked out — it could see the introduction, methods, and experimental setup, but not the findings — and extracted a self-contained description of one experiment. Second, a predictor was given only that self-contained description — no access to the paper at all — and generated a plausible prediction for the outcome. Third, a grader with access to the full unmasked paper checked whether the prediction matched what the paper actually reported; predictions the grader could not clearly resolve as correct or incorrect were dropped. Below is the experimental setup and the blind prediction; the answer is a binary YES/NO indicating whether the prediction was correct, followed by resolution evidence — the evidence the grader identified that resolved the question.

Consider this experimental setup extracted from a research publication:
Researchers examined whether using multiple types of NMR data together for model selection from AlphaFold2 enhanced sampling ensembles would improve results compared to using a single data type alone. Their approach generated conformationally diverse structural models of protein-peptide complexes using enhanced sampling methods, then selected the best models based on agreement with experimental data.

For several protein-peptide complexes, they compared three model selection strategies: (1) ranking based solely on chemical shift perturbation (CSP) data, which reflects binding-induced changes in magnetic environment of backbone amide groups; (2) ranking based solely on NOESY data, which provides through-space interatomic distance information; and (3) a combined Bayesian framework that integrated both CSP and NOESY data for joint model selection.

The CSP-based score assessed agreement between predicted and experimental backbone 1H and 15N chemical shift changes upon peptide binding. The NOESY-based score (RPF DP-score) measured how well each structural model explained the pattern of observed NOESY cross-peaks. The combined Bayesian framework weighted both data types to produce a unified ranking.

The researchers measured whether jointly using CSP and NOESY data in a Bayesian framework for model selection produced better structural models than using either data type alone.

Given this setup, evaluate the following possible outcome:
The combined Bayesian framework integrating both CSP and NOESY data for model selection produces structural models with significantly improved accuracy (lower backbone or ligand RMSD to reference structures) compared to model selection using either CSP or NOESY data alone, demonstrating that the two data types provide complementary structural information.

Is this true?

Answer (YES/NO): NO